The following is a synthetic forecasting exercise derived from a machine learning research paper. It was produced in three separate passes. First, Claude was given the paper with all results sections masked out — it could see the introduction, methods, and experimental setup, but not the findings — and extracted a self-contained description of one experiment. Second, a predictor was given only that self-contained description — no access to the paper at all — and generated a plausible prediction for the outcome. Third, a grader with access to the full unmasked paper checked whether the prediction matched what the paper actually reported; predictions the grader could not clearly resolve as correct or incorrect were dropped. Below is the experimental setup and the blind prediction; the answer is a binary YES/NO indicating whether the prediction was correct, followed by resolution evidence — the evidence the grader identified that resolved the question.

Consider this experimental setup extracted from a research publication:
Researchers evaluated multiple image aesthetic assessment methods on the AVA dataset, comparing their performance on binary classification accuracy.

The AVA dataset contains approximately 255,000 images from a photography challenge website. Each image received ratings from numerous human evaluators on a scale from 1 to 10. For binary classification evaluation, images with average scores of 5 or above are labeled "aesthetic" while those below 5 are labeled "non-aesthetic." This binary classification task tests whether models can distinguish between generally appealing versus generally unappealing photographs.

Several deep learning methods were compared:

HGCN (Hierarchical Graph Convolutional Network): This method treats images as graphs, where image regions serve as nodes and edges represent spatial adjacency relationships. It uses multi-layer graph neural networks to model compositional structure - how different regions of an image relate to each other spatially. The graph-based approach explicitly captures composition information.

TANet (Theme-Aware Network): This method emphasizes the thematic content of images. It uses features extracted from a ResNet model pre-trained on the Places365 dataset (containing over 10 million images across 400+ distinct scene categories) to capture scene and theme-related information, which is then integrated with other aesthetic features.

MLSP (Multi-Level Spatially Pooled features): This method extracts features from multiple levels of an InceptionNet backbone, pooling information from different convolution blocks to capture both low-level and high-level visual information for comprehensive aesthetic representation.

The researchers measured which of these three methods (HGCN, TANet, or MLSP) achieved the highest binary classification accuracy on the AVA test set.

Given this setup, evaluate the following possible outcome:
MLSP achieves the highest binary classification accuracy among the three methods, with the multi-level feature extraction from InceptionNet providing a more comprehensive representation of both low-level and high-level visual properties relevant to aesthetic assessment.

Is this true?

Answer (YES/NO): NO